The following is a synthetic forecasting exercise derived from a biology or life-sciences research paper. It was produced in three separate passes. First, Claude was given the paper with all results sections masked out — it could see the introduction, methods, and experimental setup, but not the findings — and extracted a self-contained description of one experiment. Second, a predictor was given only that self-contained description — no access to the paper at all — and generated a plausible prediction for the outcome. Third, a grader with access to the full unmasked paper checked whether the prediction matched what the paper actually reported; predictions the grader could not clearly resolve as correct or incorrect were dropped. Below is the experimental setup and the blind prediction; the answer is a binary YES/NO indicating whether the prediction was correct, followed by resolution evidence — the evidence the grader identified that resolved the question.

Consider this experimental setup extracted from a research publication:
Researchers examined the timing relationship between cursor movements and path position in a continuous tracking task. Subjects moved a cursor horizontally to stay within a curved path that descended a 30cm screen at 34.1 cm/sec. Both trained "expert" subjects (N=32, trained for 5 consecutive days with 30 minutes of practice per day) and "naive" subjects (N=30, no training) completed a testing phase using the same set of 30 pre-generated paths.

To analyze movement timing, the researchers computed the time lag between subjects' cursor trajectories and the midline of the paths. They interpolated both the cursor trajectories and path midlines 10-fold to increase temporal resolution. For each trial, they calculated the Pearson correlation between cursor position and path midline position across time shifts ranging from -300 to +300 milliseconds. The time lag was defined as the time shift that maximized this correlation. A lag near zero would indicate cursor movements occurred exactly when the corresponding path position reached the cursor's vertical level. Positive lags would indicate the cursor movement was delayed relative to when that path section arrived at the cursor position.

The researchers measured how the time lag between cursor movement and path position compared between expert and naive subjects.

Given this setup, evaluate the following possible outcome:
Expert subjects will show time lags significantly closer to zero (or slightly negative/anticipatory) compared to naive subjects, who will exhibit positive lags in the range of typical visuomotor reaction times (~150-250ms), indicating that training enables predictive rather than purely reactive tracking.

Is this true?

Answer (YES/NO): NO